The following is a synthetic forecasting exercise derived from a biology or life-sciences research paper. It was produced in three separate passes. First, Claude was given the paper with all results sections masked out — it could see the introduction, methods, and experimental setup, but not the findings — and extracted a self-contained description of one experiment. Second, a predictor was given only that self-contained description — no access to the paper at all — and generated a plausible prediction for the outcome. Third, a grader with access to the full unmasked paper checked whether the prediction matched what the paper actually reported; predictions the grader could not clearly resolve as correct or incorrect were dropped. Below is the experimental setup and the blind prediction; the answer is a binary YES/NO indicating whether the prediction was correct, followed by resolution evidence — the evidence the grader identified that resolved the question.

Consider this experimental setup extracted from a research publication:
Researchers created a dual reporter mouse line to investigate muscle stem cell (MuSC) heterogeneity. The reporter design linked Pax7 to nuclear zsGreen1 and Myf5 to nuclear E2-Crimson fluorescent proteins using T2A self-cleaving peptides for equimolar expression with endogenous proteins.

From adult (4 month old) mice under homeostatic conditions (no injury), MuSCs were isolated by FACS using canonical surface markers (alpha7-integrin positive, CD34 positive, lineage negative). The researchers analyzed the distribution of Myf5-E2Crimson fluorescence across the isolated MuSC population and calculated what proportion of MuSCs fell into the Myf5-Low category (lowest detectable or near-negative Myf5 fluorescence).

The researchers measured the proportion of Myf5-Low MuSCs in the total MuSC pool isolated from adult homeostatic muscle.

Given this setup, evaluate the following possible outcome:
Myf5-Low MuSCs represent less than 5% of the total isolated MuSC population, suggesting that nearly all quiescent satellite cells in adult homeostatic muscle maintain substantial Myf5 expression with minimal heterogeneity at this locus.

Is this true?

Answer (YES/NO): NO